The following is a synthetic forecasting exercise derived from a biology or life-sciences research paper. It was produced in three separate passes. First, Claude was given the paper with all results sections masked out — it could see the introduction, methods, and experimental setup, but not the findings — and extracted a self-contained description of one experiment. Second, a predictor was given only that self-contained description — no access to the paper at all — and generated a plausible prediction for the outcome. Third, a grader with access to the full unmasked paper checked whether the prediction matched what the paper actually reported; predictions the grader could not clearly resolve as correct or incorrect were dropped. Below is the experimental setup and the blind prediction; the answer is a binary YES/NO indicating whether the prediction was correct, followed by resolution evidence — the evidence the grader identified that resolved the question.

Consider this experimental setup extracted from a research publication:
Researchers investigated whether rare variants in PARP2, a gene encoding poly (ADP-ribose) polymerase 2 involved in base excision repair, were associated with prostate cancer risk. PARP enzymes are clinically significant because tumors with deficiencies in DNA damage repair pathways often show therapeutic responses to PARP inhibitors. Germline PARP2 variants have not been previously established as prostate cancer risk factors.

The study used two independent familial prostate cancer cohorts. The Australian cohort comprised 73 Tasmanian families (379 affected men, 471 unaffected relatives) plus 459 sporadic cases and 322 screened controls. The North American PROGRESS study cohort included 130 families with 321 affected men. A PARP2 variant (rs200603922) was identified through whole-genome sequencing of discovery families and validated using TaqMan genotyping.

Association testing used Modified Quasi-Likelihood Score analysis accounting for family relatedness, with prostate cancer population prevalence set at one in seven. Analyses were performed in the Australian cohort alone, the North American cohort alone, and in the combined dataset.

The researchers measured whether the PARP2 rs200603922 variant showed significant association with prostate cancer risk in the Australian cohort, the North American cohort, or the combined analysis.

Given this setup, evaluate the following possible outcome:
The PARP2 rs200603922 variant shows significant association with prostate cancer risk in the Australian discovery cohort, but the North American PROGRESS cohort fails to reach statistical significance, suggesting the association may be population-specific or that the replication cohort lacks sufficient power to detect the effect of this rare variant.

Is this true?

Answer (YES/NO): YES